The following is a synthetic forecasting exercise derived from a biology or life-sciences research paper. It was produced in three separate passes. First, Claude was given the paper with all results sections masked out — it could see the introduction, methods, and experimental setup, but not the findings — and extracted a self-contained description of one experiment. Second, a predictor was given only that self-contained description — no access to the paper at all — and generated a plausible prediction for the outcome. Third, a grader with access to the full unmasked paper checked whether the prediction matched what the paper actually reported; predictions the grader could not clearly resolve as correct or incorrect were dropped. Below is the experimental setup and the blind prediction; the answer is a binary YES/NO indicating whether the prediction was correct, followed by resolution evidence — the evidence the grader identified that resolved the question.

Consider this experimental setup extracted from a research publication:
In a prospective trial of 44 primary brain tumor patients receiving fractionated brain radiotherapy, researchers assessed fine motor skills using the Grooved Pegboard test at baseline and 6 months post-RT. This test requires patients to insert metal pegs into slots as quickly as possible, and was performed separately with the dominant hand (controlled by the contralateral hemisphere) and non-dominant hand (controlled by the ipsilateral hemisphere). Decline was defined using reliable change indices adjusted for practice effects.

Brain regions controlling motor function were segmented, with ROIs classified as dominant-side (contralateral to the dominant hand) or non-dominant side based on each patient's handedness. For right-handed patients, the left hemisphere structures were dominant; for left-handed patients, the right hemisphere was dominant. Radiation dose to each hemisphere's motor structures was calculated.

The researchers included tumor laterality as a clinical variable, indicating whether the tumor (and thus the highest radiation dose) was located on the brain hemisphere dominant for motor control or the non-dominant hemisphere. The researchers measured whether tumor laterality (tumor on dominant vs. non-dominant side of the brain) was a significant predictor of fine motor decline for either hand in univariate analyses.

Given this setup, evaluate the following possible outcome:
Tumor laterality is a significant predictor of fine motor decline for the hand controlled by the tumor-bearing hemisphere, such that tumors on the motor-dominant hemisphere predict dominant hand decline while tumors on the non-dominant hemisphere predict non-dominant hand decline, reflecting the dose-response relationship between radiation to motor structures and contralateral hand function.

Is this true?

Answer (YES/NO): NO